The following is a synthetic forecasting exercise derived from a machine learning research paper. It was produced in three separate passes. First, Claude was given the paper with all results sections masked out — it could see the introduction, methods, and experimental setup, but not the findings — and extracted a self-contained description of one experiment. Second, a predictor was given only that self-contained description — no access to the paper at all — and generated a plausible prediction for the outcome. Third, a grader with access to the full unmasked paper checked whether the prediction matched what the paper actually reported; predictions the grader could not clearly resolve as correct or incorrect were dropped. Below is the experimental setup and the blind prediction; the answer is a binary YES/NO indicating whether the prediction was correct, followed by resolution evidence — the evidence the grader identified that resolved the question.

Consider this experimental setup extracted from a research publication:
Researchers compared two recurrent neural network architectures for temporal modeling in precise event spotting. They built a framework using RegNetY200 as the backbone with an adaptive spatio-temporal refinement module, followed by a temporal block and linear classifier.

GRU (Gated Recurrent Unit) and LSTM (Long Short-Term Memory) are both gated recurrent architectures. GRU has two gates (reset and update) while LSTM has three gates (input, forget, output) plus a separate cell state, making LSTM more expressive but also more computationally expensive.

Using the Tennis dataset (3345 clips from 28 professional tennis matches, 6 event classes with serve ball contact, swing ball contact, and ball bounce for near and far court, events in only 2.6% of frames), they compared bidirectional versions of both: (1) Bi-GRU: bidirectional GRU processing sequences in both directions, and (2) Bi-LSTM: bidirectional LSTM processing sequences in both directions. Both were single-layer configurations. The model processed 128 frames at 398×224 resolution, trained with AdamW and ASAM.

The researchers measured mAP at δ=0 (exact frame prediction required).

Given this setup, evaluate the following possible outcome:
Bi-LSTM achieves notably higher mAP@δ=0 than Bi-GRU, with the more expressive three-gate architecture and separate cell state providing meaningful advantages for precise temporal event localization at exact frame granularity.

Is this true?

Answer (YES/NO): NO